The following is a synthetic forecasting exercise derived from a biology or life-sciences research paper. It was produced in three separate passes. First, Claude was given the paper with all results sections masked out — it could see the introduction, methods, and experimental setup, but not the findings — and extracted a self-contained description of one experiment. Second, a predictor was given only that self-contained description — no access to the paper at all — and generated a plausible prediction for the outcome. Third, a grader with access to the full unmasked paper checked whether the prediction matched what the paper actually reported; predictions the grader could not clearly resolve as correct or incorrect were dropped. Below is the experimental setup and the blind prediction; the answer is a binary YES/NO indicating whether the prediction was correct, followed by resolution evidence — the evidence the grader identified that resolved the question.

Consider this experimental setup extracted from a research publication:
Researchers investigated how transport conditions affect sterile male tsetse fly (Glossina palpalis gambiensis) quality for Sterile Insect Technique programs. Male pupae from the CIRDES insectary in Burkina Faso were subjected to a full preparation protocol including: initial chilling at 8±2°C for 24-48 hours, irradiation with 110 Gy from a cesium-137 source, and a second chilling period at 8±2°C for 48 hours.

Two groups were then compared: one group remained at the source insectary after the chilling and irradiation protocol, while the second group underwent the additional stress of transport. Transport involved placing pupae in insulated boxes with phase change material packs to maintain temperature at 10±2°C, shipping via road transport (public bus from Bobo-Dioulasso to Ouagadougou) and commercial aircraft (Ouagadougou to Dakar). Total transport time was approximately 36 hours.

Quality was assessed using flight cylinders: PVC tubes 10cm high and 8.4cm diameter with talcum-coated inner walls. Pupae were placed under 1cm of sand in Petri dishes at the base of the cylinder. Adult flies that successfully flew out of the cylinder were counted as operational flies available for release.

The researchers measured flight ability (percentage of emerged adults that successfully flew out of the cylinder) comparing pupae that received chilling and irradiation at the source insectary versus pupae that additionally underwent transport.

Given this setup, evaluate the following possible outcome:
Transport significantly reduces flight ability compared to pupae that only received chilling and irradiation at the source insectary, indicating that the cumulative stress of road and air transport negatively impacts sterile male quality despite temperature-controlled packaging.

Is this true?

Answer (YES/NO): YES